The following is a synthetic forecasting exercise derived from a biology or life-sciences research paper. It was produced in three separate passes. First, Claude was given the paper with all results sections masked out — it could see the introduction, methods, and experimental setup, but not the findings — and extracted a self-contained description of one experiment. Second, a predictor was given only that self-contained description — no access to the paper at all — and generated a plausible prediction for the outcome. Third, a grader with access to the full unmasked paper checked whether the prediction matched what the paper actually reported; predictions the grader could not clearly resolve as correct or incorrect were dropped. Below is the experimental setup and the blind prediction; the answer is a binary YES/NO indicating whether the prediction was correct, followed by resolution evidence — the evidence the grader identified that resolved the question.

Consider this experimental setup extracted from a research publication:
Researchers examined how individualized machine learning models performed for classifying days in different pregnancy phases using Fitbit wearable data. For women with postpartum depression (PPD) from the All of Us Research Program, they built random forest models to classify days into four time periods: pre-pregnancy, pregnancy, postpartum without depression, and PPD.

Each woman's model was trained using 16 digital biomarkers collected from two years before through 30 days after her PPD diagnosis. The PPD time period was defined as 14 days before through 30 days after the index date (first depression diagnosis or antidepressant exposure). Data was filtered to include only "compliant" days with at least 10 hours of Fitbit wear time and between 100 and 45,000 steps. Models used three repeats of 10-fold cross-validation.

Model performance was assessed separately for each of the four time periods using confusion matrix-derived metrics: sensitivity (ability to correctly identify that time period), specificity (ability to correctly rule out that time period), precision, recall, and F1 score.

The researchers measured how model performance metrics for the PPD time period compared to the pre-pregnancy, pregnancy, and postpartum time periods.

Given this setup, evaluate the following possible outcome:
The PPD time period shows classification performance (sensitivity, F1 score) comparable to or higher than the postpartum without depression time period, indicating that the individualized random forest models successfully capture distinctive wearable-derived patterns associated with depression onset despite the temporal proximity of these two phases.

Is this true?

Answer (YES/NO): YES